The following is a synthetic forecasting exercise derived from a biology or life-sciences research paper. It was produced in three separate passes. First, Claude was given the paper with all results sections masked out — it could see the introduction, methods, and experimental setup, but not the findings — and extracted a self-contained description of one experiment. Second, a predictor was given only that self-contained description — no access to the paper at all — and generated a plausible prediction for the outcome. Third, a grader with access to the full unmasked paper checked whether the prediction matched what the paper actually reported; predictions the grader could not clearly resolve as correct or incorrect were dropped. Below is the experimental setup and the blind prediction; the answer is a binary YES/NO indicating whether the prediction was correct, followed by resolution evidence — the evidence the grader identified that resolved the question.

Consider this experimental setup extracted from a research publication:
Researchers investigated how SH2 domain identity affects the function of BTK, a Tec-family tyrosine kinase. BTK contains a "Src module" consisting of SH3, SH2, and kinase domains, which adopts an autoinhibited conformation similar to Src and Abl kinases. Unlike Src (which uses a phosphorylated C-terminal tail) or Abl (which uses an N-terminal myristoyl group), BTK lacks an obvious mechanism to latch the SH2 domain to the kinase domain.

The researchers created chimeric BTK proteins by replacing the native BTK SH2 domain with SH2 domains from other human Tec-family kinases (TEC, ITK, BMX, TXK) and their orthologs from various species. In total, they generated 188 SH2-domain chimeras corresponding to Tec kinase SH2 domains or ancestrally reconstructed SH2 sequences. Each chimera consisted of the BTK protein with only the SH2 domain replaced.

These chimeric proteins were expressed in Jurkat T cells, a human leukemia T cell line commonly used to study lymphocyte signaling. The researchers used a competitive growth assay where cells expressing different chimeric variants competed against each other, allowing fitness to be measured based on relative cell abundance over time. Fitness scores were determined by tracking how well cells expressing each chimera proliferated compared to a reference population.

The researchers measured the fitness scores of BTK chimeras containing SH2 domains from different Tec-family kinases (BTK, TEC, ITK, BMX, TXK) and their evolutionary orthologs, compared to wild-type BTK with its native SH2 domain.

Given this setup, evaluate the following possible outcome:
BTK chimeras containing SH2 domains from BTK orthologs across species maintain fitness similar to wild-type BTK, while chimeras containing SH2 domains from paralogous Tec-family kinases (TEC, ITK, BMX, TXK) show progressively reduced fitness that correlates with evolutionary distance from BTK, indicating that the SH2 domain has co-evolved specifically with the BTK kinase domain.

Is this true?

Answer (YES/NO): NO